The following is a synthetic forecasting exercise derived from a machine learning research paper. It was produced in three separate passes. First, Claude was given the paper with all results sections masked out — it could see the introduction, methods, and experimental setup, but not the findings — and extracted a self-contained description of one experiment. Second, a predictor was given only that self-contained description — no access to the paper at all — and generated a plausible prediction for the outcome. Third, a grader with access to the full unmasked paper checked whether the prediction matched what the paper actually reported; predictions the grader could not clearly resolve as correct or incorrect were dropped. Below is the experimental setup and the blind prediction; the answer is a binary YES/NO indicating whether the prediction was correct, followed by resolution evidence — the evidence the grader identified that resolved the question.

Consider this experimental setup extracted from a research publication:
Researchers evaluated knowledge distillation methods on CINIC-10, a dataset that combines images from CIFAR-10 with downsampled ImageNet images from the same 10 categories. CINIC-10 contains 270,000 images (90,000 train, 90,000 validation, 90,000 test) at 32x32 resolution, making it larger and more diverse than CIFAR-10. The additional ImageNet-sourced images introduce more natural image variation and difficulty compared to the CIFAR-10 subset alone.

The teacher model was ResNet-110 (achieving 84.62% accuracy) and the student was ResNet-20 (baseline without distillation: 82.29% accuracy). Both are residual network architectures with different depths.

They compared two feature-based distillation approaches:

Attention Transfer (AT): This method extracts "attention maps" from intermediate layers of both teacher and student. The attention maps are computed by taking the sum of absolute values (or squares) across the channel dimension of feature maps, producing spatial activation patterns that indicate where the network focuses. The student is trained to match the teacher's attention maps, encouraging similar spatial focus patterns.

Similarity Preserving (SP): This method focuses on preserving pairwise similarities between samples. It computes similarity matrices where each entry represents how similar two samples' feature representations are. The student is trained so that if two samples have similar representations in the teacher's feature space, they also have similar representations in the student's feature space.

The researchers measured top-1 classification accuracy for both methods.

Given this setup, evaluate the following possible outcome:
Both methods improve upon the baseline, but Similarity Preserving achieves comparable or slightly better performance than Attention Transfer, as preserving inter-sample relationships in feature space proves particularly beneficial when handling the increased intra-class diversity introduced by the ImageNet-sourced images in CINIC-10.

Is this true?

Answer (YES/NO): NO